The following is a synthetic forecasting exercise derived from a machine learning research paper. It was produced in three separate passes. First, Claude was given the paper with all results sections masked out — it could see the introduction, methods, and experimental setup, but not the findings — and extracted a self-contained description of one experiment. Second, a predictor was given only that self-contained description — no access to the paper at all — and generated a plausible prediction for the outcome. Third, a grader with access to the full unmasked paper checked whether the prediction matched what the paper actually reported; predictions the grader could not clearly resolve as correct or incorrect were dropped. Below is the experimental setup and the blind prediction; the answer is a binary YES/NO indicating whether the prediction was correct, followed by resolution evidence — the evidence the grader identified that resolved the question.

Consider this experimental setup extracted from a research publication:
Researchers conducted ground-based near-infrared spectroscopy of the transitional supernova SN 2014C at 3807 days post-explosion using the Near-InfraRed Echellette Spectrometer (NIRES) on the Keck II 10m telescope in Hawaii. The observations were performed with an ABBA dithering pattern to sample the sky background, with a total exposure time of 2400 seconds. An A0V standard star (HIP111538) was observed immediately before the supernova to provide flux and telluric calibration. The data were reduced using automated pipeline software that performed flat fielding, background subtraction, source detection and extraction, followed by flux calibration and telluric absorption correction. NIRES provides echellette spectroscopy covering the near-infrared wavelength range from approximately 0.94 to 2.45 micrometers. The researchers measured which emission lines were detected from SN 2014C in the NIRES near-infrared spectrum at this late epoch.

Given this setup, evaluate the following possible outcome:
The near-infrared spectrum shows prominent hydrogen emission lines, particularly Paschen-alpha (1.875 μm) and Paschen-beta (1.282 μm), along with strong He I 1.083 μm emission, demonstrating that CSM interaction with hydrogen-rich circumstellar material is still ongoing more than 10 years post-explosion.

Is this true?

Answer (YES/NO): NO